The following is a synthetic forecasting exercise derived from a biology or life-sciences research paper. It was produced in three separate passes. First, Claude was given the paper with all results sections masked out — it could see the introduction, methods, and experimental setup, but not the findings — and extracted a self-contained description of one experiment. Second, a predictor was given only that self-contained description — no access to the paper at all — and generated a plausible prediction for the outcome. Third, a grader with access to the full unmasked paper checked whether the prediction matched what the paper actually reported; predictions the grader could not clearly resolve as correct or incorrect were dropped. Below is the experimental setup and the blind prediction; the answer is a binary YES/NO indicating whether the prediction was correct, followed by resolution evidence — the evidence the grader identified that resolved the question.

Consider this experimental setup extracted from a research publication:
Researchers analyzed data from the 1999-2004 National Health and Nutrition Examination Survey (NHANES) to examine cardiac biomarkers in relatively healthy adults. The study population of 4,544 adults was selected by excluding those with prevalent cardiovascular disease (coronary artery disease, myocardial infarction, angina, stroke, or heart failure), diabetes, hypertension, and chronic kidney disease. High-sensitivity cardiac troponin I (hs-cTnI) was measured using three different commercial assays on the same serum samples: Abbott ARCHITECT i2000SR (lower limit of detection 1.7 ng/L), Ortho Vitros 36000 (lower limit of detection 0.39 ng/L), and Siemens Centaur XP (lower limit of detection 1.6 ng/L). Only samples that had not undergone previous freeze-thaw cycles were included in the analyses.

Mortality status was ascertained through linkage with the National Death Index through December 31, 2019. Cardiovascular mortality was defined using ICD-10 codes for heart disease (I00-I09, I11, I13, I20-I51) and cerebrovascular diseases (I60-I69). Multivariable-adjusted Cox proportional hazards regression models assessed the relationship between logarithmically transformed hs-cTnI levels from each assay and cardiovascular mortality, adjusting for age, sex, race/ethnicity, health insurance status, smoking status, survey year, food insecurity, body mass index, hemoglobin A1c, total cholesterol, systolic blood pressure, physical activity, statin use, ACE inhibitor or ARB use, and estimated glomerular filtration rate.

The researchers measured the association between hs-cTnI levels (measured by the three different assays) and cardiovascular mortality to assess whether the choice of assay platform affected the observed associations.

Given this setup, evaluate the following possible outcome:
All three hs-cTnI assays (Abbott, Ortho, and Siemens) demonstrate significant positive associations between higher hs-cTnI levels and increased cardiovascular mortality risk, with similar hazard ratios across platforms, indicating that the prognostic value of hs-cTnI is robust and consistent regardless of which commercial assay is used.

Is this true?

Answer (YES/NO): NO